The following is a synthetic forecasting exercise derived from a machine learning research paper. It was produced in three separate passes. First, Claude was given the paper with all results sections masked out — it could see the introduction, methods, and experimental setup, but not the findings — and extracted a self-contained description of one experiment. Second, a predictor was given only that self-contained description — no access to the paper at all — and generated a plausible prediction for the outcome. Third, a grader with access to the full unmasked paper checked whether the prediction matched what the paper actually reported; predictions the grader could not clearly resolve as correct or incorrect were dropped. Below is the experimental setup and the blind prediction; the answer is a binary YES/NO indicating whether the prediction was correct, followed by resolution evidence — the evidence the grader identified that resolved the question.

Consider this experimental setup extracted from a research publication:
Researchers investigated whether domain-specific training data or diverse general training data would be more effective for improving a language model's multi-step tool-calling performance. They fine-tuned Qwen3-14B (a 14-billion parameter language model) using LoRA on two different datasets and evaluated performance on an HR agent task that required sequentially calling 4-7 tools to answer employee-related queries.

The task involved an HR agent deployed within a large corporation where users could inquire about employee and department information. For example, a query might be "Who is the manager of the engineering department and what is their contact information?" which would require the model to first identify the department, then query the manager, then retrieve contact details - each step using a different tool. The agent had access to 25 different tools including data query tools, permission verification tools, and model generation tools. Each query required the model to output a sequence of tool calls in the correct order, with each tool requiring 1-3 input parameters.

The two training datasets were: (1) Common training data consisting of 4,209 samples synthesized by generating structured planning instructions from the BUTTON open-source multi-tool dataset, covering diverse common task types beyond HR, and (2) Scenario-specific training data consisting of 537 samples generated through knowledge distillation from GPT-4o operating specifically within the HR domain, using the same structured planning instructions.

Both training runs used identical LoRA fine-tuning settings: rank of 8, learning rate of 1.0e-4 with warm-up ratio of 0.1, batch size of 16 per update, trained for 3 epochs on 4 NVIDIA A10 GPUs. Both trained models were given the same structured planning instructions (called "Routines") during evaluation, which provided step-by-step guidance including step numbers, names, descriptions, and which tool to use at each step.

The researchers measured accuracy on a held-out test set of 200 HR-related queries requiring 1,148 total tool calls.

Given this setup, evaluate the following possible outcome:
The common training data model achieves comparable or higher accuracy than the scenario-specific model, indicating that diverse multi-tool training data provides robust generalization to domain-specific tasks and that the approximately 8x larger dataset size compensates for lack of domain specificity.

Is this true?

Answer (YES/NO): NO